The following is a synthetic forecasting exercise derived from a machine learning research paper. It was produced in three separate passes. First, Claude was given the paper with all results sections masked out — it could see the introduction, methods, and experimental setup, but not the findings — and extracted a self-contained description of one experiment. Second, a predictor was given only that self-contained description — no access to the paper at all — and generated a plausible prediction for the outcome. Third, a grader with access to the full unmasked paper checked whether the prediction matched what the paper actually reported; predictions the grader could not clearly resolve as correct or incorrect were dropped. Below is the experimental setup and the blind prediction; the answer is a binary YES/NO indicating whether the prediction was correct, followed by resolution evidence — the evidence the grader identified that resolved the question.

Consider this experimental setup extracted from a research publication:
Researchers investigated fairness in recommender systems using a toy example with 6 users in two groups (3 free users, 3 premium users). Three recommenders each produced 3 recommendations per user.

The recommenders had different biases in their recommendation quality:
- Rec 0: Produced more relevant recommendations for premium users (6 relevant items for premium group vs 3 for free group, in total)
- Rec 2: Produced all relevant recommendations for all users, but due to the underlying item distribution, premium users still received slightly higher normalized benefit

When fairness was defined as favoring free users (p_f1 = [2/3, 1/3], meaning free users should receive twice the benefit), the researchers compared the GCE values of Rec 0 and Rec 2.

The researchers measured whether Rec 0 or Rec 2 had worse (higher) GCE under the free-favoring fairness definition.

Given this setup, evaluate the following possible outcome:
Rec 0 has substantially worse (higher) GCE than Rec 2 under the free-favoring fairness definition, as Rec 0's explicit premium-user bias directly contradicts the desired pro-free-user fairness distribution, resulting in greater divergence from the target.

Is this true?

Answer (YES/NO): YES